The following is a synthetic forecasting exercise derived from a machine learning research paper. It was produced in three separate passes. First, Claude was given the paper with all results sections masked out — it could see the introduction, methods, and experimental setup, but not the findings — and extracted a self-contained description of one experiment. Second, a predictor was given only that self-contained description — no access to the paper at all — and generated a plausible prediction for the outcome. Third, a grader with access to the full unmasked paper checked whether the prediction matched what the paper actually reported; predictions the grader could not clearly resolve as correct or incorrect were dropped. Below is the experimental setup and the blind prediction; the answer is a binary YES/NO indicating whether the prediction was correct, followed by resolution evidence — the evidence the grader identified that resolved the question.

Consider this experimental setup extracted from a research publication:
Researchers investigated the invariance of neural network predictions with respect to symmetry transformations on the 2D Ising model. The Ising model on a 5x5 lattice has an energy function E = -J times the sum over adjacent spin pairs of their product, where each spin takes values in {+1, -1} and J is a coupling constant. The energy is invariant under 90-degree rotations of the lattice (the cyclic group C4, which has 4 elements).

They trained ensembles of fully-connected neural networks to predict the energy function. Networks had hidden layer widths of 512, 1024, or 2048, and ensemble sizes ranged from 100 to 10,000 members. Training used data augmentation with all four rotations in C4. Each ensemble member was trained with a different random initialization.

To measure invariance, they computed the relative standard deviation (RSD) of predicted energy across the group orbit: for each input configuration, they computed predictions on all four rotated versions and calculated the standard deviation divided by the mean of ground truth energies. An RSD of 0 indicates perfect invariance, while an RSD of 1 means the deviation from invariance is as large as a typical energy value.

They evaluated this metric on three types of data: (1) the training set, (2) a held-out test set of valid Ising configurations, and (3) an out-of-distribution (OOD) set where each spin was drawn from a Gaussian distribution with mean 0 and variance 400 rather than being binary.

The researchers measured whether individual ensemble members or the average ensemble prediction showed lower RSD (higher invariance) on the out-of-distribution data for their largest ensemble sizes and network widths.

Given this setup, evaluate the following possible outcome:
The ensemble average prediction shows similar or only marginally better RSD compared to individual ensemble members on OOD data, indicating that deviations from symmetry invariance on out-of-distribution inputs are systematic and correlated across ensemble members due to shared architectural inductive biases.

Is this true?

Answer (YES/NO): NO